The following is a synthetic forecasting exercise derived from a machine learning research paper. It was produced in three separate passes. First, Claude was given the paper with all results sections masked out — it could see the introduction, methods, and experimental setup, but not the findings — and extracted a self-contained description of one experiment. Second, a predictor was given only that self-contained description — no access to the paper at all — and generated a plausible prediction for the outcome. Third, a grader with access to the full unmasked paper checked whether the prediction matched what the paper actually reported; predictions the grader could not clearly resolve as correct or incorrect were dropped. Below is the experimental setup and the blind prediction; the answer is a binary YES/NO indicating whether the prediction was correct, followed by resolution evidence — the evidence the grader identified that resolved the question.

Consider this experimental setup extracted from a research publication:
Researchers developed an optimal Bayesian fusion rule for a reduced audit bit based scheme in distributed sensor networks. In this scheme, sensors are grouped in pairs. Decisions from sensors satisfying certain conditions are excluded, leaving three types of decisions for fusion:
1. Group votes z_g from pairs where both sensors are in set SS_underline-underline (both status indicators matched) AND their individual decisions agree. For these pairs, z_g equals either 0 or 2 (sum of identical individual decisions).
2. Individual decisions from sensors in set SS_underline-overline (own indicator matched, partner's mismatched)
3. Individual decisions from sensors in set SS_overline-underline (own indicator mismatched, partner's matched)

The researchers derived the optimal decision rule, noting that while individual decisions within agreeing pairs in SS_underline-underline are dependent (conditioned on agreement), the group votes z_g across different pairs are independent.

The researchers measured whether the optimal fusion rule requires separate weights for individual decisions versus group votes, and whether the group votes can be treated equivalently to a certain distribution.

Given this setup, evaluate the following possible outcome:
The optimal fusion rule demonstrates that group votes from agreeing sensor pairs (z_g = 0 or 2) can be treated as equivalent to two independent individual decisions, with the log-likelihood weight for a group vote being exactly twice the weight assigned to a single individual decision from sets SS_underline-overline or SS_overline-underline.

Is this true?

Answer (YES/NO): NO